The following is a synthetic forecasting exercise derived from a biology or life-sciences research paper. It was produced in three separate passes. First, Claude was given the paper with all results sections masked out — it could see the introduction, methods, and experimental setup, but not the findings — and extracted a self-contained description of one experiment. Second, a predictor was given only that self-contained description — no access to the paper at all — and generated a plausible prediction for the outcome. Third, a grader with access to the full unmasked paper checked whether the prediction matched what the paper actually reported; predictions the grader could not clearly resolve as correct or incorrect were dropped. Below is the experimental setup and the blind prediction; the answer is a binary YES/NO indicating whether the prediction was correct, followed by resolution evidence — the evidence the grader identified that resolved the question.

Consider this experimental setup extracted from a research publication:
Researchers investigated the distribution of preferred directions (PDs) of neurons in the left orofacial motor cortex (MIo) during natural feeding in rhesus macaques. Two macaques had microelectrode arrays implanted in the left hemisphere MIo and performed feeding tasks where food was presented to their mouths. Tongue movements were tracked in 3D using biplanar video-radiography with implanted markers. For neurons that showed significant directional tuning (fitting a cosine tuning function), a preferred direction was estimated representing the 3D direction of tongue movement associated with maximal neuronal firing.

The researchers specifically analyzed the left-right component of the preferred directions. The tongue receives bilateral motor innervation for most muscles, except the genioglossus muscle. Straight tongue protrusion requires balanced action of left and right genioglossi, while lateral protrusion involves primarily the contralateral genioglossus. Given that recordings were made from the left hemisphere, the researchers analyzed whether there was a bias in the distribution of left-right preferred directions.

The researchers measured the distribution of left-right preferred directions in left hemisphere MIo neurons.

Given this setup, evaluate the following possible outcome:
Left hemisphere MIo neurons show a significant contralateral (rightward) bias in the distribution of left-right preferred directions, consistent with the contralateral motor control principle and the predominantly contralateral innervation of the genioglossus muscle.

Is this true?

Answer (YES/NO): NO